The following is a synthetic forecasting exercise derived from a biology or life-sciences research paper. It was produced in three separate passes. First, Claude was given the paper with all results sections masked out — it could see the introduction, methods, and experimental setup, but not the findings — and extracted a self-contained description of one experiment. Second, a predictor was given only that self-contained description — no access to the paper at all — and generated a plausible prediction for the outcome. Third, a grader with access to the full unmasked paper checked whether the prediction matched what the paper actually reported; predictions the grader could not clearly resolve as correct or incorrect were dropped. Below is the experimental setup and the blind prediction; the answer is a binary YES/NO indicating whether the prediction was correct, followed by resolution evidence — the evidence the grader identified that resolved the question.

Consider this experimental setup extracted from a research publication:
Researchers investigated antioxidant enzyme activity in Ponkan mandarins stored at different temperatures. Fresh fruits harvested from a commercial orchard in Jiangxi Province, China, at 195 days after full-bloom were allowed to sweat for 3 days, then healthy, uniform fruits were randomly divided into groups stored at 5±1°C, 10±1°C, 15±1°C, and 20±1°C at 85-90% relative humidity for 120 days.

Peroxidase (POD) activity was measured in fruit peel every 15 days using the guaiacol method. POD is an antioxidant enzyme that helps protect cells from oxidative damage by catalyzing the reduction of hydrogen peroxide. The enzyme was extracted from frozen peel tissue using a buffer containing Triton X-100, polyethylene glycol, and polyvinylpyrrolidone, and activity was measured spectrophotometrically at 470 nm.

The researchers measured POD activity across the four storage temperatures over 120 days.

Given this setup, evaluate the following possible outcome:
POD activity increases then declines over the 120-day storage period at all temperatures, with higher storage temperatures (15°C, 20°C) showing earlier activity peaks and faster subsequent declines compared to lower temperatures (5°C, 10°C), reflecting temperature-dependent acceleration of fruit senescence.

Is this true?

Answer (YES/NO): NO